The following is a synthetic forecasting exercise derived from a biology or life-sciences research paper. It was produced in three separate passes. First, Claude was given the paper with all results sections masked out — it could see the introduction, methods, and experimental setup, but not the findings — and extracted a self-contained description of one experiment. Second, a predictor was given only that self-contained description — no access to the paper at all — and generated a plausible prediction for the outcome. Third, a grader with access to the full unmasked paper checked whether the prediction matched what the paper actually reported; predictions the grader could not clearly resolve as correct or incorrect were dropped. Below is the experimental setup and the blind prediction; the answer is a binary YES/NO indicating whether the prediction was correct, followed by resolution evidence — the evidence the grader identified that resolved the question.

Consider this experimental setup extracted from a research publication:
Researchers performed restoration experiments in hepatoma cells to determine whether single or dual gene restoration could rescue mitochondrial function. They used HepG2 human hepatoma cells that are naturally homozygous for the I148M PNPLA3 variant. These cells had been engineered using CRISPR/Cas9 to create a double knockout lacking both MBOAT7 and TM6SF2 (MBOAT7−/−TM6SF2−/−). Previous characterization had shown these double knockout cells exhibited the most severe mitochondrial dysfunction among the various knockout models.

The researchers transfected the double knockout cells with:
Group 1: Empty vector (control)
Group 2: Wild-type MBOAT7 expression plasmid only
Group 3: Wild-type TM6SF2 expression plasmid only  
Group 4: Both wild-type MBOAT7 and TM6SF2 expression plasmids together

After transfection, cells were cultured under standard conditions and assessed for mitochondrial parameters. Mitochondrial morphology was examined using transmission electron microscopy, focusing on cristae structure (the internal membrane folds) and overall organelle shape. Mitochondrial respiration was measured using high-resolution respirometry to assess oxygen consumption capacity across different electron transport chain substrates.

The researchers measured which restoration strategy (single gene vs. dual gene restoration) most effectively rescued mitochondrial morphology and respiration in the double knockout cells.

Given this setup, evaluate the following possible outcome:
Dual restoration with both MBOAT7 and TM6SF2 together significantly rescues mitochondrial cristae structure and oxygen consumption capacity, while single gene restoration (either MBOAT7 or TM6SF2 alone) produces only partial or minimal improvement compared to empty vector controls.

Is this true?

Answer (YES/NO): YES